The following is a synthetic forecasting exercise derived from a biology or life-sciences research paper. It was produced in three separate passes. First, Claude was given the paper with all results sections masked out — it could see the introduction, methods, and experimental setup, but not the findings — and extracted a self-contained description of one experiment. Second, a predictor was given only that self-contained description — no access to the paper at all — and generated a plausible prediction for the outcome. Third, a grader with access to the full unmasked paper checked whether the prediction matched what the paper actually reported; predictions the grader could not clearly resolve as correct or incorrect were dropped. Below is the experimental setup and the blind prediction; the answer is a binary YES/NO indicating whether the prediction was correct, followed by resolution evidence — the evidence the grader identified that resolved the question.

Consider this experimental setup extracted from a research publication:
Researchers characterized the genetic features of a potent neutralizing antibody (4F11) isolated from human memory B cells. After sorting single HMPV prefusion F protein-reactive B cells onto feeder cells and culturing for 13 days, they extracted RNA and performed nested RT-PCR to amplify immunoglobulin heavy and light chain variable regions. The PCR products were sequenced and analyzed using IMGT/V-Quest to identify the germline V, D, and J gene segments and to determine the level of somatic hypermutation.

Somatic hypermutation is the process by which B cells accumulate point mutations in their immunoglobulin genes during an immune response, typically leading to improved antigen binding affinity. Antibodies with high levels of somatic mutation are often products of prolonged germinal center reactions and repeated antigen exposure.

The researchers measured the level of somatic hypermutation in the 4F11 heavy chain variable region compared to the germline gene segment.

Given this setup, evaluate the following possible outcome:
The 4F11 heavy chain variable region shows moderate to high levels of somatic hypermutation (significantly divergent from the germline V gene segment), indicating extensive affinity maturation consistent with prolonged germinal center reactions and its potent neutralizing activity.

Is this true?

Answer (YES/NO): NO